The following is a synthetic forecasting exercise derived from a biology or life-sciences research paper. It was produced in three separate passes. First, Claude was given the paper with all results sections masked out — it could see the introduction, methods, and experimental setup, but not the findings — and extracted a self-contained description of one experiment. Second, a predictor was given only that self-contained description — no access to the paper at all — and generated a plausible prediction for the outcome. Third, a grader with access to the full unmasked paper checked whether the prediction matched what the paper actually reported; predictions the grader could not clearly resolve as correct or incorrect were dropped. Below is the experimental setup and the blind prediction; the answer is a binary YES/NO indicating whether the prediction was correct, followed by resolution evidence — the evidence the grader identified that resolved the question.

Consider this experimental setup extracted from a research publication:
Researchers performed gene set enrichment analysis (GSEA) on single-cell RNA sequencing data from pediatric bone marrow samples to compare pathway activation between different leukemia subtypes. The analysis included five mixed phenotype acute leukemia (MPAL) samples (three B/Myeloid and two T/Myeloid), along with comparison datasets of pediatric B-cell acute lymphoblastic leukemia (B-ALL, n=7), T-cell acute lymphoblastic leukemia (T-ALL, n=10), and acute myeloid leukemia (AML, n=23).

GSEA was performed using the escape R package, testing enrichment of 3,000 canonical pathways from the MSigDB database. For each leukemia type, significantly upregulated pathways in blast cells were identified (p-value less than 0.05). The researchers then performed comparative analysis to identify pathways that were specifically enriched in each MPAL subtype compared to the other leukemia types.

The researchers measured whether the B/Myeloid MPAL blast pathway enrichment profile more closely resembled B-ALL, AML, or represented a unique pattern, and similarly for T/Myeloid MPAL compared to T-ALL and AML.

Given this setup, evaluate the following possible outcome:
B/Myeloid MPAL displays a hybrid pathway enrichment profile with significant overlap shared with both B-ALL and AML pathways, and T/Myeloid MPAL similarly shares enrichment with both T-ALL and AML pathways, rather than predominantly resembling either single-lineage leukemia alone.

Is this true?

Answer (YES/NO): NO